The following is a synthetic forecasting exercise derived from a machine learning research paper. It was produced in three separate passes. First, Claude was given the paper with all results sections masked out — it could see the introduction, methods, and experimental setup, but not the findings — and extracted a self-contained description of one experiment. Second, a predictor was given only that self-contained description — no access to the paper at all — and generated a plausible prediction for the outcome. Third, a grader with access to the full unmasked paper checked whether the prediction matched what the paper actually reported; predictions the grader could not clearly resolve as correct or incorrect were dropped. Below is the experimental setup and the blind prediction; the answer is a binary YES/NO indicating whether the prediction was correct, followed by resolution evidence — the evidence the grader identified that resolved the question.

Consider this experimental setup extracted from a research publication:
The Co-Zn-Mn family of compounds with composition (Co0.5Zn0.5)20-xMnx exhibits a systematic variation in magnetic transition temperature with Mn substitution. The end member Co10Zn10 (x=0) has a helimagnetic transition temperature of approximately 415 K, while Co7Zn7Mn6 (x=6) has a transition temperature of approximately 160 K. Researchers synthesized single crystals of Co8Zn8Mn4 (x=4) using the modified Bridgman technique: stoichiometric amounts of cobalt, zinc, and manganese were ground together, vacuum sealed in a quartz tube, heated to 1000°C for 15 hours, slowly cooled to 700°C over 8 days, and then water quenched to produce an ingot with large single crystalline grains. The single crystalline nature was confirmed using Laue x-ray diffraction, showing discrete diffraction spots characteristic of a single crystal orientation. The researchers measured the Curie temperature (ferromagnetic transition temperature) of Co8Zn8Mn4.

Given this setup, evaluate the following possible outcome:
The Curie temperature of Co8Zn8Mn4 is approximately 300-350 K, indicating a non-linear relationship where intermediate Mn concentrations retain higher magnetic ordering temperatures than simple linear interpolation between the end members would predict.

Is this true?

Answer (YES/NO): NO